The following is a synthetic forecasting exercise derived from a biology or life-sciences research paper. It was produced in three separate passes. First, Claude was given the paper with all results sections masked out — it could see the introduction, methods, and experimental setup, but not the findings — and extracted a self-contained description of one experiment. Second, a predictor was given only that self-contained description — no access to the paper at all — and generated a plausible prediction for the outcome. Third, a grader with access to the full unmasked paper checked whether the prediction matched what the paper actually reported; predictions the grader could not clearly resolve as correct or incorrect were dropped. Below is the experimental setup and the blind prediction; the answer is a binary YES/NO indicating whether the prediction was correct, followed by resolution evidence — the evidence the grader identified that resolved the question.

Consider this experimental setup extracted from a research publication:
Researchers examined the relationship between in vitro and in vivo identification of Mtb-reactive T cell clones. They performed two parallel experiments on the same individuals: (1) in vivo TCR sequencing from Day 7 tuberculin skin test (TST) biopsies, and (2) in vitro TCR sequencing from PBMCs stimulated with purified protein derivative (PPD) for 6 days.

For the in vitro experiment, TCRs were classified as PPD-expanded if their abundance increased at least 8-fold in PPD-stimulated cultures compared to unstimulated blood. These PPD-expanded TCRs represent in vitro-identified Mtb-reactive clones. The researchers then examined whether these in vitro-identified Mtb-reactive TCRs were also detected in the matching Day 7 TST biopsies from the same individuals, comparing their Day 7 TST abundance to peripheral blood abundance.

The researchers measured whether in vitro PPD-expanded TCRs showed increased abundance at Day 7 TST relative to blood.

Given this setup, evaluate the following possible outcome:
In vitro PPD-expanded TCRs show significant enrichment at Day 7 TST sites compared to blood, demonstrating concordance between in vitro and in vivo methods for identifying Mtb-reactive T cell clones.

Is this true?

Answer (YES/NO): YES